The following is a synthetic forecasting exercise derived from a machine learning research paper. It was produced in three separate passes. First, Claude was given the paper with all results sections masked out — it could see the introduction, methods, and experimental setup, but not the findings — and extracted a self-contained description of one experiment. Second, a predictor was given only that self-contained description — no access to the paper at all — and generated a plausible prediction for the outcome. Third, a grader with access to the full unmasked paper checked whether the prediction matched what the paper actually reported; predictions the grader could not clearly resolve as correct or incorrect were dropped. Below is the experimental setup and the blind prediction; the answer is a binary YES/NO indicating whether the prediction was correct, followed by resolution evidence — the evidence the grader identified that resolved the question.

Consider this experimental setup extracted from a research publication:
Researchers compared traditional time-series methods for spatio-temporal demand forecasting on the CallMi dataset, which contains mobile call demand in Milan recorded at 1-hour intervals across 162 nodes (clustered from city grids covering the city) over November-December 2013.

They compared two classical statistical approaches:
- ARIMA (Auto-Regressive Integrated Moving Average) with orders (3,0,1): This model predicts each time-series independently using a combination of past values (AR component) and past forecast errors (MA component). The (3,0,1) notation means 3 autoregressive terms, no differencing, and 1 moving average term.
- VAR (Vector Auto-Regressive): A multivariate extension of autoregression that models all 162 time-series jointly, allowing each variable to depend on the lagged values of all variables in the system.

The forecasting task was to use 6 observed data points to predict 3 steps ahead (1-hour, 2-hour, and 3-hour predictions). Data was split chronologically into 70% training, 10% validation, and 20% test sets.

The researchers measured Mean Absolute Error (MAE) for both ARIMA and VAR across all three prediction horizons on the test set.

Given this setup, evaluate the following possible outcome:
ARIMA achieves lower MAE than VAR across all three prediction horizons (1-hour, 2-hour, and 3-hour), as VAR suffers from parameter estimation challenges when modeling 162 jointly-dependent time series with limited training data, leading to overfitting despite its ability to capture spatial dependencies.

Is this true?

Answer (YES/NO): NO